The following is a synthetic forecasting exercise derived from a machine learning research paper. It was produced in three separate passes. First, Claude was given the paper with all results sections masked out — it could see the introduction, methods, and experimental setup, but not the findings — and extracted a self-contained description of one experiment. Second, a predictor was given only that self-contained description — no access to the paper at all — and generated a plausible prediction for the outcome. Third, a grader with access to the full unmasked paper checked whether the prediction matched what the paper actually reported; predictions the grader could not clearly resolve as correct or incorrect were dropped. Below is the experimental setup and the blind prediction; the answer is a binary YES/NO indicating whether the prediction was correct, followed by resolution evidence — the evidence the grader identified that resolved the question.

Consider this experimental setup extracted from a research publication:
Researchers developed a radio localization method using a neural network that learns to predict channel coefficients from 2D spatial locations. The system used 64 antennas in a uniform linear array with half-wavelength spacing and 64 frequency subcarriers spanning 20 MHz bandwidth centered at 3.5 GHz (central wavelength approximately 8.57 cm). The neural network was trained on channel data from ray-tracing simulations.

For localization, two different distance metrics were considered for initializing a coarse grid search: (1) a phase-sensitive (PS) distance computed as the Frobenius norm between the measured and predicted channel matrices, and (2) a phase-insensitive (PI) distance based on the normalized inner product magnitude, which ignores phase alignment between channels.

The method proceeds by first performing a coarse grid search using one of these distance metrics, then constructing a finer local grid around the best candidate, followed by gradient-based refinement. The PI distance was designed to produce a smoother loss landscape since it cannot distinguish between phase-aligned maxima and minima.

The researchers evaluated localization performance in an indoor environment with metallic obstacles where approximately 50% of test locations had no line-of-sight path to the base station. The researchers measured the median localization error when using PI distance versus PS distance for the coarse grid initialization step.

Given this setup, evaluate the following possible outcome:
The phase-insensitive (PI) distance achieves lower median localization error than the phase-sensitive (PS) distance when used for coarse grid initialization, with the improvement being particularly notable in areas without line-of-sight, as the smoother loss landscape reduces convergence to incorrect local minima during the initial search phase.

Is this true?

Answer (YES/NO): YES